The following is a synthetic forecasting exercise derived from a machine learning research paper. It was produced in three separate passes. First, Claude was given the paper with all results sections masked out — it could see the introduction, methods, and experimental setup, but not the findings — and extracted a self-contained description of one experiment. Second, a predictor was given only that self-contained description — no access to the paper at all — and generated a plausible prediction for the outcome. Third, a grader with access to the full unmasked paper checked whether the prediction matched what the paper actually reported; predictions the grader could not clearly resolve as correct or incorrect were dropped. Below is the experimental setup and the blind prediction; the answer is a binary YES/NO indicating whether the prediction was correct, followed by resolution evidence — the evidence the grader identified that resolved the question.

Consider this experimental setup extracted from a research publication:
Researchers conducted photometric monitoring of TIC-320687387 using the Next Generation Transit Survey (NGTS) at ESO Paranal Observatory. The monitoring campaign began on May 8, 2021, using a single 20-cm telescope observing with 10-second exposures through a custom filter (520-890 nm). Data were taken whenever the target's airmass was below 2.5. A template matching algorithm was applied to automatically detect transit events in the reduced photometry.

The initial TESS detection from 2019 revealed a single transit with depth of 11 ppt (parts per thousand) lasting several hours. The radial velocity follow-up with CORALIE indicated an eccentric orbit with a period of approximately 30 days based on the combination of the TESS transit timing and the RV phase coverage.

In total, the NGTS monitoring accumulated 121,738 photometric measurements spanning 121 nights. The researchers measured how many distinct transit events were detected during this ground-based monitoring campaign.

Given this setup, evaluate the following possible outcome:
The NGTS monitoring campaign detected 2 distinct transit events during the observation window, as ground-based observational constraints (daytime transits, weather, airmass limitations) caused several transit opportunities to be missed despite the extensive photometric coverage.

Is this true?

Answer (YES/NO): YES